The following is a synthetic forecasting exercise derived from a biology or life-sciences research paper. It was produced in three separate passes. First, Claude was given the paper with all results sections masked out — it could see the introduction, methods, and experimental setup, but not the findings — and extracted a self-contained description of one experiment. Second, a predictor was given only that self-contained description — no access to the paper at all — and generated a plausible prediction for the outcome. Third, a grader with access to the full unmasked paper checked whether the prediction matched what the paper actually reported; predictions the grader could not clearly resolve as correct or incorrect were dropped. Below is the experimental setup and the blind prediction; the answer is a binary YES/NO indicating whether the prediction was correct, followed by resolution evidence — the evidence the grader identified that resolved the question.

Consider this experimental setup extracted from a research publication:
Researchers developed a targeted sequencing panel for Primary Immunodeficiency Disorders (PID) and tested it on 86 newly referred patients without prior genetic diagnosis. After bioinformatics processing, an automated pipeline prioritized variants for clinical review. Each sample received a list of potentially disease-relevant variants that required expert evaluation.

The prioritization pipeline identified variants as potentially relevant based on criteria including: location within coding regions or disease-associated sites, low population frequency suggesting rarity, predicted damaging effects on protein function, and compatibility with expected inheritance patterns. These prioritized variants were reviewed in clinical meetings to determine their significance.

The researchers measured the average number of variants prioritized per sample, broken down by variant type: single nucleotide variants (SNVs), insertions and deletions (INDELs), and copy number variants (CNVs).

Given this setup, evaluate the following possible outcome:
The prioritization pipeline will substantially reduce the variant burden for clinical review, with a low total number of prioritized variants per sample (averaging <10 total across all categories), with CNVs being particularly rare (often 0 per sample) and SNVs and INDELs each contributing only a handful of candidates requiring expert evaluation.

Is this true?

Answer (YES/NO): YES